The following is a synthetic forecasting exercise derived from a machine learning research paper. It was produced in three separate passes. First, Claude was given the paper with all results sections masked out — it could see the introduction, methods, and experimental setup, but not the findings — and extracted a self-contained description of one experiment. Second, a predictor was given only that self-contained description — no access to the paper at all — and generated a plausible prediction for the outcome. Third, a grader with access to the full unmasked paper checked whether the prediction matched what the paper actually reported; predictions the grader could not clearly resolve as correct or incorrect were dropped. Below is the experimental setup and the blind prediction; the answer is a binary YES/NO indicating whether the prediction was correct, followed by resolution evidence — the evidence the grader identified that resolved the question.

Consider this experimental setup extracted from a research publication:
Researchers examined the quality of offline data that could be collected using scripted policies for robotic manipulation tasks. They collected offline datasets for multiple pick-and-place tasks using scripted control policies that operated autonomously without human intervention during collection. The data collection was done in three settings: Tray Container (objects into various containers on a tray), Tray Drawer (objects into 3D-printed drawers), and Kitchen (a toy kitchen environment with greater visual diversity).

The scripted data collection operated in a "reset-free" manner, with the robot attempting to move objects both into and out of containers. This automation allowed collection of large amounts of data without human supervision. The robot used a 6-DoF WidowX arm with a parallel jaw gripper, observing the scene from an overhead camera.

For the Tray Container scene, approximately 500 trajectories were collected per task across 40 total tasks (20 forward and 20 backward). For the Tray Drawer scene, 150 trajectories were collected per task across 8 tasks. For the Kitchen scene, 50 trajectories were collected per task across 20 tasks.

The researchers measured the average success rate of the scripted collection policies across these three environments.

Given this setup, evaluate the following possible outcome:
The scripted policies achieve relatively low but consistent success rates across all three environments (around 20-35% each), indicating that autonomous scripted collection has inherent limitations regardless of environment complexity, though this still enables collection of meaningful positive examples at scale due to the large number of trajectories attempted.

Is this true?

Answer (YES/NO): NO